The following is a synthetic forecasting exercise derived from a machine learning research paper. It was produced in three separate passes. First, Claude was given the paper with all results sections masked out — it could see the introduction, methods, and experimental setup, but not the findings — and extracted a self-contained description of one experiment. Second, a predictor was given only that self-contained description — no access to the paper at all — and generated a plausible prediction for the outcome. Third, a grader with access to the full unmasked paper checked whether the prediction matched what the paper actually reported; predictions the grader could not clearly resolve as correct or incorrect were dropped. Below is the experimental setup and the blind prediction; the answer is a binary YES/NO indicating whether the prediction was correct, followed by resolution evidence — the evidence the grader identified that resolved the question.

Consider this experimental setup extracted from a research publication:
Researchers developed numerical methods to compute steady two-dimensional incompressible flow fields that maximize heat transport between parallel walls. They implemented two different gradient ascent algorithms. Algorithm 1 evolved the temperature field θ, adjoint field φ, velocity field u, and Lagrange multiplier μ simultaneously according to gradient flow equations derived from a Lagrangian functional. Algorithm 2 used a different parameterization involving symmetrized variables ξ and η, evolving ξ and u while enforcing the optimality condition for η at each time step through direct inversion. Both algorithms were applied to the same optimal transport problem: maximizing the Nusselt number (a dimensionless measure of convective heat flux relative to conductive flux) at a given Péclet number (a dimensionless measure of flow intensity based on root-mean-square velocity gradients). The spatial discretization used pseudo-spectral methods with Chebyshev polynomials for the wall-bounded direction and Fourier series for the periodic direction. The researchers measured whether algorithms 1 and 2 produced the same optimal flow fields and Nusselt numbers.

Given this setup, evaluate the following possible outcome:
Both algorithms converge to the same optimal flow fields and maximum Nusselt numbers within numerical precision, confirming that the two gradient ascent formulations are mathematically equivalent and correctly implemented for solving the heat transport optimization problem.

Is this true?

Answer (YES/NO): YES